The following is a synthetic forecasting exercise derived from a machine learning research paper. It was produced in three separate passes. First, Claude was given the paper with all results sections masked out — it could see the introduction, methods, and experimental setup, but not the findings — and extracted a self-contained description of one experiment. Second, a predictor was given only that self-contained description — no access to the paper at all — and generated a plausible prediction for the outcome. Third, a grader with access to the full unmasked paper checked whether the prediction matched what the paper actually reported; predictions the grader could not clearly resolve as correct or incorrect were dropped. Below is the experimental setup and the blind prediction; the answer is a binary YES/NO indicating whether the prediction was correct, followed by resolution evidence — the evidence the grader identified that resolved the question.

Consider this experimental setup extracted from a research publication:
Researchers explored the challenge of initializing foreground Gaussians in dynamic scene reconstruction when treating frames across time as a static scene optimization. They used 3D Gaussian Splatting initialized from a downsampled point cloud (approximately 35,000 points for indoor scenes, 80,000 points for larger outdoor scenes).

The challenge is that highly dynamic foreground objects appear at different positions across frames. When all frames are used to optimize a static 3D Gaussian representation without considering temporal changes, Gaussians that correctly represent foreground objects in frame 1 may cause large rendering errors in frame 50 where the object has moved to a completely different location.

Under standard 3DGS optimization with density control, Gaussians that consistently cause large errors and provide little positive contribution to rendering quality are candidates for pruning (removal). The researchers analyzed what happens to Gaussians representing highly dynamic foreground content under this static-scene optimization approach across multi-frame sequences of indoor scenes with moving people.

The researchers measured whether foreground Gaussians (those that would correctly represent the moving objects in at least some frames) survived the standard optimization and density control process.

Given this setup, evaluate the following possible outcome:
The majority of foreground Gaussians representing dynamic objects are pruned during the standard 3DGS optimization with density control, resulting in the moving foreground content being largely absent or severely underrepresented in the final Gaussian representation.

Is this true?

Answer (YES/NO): YES